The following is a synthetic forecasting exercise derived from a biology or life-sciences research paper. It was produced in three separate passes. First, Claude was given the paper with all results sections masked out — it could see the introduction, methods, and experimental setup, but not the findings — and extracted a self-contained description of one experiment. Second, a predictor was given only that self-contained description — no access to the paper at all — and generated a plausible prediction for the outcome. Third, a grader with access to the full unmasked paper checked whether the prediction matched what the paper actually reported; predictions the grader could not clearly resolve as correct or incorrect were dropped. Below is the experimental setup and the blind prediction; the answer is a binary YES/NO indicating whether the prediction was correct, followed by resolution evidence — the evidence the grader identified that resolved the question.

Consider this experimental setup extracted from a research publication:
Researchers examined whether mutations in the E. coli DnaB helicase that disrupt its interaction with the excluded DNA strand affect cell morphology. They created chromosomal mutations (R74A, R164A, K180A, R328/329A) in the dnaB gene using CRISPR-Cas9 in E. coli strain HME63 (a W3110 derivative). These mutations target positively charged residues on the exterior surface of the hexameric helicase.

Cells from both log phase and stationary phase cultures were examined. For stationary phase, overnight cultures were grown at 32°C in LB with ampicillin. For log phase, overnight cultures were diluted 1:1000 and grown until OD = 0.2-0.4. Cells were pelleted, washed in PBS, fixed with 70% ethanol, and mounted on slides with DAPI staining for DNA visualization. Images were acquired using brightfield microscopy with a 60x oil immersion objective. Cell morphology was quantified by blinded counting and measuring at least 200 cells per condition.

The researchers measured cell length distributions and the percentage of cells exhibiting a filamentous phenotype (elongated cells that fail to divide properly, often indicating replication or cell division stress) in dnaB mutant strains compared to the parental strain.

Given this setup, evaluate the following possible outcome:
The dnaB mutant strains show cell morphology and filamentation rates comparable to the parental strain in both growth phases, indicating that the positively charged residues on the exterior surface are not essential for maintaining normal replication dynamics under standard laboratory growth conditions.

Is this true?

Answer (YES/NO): NO